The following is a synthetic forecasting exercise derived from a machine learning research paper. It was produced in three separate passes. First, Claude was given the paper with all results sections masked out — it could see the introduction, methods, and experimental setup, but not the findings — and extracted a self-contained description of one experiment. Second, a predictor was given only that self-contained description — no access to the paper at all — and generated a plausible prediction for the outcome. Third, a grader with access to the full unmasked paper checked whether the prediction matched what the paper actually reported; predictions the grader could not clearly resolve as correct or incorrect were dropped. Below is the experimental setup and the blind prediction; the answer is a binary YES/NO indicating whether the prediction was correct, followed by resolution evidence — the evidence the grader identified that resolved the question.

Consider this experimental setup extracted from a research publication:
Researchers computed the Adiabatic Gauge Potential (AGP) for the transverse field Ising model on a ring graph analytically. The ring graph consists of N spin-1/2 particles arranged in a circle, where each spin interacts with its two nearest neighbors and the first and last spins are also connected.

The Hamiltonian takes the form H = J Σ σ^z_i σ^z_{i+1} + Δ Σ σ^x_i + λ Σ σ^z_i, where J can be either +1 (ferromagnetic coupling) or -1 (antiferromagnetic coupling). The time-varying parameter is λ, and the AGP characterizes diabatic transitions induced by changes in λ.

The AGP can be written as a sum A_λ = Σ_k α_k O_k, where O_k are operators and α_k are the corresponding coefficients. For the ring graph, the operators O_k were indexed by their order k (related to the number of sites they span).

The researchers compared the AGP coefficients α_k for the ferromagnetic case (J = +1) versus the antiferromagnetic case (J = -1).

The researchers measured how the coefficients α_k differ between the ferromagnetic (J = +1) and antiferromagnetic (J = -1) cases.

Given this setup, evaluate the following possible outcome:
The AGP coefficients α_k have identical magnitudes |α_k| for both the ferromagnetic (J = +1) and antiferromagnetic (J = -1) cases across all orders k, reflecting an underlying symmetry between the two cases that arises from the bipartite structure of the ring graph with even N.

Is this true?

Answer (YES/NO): YES